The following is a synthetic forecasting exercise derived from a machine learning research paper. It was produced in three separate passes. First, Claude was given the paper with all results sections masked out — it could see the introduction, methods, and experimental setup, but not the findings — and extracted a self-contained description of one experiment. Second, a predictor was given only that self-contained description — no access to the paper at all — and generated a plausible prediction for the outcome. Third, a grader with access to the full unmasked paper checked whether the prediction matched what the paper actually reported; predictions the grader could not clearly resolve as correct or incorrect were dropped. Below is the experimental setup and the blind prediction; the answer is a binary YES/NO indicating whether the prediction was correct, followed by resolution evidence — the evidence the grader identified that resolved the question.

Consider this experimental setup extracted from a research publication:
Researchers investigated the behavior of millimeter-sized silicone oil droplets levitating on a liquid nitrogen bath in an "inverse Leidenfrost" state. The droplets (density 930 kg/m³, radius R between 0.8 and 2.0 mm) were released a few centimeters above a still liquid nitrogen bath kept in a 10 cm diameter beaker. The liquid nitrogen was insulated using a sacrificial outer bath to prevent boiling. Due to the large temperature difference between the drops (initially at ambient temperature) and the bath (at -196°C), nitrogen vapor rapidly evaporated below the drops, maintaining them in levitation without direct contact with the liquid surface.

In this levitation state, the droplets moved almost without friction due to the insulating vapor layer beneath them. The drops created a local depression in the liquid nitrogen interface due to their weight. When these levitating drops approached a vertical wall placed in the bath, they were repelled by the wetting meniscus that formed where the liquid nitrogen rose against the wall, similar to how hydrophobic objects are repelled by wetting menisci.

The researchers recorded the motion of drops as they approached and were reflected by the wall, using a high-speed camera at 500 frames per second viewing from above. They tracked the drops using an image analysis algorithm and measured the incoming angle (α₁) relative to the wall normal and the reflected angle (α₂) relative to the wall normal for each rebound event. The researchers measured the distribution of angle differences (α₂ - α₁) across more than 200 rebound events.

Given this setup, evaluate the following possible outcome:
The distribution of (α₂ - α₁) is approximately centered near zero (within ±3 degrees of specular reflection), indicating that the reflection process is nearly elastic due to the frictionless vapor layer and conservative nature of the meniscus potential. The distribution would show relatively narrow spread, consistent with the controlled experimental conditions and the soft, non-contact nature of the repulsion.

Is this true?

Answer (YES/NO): YES